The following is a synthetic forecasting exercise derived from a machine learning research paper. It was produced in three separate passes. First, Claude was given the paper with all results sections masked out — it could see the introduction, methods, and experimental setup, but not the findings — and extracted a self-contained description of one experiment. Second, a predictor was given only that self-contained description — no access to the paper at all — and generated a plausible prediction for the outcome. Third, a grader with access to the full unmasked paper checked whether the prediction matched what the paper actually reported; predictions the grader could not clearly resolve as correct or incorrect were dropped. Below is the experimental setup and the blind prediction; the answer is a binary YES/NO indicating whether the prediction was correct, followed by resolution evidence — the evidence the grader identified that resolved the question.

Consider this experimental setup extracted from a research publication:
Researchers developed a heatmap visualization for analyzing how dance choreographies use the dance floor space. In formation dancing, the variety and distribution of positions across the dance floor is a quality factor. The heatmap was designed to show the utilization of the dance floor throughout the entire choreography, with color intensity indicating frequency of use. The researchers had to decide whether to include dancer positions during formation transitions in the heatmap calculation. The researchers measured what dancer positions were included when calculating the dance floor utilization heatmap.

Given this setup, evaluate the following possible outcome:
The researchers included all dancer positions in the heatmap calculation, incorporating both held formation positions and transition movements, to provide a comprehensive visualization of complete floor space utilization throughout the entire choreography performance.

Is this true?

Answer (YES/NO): NO